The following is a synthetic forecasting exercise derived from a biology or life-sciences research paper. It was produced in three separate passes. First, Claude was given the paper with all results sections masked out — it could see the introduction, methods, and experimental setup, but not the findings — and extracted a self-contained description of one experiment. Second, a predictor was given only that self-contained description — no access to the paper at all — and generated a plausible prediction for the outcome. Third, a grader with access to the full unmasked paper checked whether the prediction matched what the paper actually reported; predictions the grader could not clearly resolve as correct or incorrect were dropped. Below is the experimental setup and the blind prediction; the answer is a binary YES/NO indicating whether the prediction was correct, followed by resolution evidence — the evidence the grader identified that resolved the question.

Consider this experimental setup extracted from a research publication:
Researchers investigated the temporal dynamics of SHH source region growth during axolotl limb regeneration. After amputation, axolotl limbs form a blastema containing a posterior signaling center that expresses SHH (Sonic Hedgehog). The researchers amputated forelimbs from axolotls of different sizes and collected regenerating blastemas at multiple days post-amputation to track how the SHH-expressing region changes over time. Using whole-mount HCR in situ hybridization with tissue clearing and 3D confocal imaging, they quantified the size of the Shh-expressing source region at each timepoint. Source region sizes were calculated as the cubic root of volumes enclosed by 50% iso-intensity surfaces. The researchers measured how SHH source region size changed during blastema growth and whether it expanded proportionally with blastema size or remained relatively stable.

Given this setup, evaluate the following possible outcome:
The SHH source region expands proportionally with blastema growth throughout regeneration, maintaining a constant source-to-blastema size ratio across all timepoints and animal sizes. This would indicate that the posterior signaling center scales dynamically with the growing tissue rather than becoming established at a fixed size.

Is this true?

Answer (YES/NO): NO